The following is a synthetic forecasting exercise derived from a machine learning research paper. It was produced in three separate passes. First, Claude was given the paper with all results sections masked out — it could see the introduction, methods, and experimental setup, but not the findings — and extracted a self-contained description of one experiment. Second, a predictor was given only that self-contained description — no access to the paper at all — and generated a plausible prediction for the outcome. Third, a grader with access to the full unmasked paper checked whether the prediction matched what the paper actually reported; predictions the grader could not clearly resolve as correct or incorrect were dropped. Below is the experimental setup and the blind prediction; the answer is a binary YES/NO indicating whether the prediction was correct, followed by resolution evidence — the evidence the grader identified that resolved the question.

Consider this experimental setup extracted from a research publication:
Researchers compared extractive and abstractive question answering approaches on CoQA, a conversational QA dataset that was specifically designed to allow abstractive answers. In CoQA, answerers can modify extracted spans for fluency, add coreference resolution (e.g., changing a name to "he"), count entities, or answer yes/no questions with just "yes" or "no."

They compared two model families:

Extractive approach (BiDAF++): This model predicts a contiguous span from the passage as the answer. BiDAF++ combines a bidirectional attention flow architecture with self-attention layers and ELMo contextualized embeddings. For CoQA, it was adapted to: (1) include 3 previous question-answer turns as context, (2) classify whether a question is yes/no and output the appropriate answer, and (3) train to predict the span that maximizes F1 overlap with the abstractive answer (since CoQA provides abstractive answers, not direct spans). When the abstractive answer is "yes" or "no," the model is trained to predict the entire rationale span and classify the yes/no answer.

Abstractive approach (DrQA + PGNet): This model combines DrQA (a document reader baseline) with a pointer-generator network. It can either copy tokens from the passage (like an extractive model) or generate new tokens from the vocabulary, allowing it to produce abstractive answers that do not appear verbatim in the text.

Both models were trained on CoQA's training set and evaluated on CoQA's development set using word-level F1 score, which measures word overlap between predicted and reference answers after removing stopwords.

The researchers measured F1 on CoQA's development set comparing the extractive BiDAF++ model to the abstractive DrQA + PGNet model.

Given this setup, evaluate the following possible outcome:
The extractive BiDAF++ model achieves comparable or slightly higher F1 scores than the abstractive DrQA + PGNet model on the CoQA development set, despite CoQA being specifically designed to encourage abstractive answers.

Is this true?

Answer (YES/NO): YES